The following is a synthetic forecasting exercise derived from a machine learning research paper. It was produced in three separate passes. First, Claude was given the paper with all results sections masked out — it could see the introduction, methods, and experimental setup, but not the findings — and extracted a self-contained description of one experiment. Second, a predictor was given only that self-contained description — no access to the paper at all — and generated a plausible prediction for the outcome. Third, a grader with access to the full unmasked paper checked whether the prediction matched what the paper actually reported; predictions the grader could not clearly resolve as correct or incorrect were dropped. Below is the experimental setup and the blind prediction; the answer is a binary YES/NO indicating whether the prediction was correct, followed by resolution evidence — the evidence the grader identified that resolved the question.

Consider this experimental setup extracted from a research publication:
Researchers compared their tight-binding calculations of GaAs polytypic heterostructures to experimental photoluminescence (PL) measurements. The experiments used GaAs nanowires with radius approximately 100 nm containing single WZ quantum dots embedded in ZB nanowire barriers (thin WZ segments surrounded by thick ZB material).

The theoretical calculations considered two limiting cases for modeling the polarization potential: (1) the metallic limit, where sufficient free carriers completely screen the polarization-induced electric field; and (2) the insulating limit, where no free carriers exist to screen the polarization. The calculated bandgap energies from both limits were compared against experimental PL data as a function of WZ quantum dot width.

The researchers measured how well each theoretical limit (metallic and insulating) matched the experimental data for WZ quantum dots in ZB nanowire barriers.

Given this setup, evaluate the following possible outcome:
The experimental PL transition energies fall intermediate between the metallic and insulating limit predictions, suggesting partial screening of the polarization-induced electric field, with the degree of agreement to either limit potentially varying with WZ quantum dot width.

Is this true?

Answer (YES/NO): NO